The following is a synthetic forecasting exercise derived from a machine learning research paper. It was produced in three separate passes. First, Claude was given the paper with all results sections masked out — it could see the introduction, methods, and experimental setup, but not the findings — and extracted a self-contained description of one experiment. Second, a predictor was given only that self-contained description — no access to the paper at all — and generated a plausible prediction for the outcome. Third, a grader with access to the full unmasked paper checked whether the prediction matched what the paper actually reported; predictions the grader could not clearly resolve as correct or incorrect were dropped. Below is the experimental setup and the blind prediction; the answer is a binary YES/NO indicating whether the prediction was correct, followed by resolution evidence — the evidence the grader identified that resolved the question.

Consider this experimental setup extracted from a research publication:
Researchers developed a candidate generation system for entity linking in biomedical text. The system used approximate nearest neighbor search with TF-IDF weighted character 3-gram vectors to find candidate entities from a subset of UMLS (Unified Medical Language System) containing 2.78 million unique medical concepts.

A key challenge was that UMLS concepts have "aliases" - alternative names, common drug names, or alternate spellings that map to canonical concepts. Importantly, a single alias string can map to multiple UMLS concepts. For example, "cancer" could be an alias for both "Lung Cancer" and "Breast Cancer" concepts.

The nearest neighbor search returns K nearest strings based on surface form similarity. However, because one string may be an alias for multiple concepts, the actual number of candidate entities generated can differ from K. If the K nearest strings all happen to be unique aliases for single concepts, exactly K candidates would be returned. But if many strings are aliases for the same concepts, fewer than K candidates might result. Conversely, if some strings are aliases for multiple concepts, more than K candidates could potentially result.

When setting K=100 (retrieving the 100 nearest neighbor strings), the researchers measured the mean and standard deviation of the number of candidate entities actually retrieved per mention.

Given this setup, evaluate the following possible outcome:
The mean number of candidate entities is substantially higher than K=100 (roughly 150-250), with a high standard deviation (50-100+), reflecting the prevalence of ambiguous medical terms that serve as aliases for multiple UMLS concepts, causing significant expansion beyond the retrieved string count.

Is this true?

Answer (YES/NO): NO